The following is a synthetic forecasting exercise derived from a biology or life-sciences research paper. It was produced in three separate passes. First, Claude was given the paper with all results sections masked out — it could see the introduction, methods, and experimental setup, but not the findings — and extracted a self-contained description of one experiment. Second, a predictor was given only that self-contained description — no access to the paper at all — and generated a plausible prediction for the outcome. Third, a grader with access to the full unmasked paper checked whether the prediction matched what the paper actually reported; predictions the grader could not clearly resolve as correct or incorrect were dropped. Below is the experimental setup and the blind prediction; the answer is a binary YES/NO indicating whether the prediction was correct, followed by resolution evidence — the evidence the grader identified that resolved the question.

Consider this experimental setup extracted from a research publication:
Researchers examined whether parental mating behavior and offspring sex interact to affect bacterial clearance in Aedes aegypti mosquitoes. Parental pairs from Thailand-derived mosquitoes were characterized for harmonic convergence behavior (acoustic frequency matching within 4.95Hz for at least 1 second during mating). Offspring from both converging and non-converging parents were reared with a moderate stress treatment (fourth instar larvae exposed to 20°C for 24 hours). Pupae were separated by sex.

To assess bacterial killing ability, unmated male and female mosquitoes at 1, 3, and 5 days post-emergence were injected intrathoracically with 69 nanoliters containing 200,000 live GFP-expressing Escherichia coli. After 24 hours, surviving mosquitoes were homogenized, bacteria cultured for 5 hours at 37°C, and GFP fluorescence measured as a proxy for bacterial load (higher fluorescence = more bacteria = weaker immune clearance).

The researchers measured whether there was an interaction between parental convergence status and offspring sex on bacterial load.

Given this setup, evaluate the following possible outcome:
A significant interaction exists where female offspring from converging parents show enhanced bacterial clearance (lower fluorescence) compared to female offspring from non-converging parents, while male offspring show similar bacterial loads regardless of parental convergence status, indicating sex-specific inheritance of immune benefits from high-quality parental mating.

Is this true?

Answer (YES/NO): NO